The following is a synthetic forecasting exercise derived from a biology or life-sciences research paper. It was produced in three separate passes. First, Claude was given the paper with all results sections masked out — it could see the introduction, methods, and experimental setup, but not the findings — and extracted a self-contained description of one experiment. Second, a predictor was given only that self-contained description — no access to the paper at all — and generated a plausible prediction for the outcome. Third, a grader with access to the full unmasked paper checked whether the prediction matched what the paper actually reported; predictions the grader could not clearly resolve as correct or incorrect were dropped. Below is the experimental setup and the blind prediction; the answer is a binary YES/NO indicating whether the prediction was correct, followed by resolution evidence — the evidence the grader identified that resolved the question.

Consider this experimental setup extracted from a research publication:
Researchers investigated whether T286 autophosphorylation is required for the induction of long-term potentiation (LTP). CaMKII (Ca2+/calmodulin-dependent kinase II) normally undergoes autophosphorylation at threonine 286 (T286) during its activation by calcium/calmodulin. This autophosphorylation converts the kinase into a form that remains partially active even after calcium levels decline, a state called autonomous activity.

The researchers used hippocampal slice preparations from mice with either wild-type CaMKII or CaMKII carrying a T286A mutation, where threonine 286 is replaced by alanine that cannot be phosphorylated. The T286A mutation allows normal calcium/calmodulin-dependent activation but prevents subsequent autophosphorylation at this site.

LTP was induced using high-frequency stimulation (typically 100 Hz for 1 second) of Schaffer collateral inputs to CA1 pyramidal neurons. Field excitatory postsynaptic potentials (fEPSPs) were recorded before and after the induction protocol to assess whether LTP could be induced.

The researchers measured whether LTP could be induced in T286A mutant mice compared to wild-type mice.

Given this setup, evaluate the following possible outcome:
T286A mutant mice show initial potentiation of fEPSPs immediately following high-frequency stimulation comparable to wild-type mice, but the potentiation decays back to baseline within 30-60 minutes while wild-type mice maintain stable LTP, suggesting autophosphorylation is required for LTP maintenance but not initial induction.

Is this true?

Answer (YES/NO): NO